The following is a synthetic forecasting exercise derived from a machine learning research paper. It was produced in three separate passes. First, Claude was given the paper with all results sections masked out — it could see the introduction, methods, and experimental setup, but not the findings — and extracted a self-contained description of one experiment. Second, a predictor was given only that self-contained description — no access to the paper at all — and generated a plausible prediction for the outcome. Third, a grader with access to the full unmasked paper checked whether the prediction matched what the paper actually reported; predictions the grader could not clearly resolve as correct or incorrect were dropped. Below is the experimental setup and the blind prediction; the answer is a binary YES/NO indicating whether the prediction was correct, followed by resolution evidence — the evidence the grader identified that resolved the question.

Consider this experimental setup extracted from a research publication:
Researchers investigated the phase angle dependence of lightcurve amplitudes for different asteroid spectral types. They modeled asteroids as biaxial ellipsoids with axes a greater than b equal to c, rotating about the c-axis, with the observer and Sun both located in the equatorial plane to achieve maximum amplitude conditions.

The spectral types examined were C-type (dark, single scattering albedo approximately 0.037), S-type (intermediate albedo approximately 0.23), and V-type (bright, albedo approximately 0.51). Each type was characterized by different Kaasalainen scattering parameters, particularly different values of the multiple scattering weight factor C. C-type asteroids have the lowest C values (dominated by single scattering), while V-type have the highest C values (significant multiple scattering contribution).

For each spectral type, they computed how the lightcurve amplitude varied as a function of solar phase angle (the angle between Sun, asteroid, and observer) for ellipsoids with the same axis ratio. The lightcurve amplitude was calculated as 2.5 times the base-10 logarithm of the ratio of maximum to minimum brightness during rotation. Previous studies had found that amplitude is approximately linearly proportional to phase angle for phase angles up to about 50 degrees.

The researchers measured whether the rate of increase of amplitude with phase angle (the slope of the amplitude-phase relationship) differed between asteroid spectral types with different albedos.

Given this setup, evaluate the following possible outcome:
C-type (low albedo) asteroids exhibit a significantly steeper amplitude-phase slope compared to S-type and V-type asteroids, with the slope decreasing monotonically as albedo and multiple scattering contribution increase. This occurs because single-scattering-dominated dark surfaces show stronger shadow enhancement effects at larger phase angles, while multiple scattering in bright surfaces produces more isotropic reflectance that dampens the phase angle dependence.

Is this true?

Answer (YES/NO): NO